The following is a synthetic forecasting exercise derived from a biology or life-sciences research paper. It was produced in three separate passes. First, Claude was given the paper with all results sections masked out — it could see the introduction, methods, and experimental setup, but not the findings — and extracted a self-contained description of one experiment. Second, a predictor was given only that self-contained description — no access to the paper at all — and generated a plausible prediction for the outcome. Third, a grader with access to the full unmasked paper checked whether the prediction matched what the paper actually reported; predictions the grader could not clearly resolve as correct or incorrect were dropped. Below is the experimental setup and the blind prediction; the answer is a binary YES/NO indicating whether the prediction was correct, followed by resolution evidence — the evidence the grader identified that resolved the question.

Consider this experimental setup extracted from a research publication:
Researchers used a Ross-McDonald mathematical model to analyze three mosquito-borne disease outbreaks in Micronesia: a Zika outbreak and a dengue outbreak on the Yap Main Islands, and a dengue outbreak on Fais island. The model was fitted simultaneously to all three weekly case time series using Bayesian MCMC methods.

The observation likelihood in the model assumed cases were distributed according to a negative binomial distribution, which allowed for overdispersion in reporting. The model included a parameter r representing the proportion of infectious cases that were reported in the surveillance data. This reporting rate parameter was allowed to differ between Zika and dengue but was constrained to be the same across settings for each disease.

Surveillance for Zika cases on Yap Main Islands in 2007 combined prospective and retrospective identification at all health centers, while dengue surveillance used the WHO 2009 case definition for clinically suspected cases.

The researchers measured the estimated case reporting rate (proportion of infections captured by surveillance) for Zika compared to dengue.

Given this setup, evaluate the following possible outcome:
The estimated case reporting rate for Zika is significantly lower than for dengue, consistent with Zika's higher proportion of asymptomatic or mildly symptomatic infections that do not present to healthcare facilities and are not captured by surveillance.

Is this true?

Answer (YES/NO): YES